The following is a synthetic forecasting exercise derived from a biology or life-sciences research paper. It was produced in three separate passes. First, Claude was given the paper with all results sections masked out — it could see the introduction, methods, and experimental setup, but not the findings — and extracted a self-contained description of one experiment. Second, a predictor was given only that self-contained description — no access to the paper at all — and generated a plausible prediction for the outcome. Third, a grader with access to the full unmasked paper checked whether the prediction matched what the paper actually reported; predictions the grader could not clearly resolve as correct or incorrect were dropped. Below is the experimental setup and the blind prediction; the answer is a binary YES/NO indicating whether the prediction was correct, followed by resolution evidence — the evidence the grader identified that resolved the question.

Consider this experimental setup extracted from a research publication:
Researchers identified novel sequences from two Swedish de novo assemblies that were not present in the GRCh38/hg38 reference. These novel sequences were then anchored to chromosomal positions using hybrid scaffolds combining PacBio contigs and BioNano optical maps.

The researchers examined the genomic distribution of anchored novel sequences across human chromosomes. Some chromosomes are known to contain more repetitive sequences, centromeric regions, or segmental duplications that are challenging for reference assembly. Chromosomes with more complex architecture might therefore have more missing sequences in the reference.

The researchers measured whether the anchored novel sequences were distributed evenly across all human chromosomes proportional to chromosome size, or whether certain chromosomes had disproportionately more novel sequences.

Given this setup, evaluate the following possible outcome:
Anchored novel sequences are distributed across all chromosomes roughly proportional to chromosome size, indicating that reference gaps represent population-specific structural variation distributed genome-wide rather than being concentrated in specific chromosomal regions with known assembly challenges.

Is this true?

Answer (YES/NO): NO